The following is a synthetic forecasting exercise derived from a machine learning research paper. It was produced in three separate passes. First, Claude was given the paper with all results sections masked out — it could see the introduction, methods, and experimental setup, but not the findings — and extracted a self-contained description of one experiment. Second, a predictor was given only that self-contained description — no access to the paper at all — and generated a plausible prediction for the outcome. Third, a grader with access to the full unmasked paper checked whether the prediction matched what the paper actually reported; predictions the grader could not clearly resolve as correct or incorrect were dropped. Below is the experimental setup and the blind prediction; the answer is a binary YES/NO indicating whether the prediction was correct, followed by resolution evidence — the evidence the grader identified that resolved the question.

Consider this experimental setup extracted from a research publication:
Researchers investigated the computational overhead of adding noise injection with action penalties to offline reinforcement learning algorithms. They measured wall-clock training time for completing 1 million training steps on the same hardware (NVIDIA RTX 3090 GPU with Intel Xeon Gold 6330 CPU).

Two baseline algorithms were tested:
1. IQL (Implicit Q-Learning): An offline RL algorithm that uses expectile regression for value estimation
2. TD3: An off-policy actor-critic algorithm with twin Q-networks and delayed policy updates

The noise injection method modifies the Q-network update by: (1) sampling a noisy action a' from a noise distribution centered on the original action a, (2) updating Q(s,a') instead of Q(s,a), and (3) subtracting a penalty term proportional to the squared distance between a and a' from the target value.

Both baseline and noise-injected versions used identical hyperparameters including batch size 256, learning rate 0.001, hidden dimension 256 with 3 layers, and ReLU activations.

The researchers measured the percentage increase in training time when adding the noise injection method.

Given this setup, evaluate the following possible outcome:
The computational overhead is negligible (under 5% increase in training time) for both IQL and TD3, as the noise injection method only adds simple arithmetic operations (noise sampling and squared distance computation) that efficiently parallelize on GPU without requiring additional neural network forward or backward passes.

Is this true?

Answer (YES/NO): NO